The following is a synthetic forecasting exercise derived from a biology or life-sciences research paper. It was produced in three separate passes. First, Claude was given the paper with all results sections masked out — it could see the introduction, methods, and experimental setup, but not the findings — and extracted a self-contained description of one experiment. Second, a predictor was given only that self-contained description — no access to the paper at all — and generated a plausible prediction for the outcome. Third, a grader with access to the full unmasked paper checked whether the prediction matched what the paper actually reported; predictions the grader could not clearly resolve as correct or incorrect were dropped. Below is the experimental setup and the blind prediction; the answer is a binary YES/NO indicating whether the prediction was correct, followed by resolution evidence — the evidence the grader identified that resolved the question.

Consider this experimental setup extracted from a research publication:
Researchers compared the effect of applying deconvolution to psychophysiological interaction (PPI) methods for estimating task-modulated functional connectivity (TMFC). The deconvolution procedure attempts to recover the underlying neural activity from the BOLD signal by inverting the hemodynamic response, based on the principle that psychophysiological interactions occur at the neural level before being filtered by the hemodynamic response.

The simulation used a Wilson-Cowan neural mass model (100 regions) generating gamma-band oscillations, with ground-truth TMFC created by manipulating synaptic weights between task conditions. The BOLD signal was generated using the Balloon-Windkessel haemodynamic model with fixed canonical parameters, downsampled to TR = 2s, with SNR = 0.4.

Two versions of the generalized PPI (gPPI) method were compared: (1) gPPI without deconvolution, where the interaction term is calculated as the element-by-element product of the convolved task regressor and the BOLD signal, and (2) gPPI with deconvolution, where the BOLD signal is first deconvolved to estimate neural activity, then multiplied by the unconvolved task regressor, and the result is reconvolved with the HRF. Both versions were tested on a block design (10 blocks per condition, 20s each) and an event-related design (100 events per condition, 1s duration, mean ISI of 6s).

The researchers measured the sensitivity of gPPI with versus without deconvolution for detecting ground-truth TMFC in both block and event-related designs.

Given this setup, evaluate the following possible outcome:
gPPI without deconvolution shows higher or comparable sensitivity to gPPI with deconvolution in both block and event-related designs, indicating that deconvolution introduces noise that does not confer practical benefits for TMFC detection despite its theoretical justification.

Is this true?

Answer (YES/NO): NO